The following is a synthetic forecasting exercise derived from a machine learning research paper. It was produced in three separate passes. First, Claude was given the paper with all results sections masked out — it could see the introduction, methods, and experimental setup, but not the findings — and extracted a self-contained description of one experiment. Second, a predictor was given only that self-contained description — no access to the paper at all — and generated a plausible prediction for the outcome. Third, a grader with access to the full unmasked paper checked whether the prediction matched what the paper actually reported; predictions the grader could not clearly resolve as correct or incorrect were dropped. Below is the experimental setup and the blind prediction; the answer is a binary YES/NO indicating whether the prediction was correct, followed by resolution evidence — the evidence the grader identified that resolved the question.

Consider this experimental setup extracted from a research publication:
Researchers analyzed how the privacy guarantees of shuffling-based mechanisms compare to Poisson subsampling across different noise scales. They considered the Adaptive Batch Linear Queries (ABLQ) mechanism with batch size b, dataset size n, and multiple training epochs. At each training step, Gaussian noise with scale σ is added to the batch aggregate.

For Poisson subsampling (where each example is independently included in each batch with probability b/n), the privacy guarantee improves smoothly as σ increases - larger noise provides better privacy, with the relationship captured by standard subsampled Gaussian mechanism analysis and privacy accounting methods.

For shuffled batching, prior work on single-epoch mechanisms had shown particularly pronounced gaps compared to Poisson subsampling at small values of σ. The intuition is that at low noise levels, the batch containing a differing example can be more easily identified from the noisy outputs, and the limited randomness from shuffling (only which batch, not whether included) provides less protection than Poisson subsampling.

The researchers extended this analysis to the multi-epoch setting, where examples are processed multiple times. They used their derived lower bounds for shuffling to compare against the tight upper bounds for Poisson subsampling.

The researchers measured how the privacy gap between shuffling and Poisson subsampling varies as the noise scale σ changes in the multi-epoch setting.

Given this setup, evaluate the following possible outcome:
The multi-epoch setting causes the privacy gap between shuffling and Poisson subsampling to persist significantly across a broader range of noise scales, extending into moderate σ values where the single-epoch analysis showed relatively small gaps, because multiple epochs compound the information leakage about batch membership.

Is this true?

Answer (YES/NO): NO